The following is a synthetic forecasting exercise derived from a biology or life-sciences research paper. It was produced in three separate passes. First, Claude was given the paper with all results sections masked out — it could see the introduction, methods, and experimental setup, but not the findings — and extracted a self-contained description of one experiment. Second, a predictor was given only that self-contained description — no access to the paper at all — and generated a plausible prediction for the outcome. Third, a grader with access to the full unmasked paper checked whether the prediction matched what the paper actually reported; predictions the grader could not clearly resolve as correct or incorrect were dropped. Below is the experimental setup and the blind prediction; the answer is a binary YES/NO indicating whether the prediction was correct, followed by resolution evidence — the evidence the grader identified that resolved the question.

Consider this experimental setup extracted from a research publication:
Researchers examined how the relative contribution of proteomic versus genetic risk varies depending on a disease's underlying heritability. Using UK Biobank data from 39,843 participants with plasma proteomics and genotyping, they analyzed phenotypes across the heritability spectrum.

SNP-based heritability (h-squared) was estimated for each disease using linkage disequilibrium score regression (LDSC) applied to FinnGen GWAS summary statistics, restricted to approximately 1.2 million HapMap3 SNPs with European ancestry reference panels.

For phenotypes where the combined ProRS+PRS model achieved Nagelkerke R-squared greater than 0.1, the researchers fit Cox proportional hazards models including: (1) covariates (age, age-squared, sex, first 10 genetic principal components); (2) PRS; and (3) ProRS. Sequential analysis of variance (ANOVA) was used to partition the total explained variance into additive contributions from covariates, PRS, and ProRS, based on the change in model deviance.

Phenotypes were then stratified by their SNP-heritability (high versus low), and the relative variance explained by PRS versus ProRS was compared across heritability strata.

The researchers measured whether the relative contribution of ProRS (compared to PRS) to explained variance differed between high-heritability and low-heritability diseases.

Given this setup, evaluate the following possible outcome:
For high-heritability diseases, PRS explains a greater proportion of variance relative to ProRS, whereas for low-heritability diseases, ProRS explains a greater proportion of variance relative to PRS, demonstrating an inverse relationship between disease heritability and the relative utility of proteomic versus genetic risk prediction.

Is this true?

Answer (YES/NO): NO